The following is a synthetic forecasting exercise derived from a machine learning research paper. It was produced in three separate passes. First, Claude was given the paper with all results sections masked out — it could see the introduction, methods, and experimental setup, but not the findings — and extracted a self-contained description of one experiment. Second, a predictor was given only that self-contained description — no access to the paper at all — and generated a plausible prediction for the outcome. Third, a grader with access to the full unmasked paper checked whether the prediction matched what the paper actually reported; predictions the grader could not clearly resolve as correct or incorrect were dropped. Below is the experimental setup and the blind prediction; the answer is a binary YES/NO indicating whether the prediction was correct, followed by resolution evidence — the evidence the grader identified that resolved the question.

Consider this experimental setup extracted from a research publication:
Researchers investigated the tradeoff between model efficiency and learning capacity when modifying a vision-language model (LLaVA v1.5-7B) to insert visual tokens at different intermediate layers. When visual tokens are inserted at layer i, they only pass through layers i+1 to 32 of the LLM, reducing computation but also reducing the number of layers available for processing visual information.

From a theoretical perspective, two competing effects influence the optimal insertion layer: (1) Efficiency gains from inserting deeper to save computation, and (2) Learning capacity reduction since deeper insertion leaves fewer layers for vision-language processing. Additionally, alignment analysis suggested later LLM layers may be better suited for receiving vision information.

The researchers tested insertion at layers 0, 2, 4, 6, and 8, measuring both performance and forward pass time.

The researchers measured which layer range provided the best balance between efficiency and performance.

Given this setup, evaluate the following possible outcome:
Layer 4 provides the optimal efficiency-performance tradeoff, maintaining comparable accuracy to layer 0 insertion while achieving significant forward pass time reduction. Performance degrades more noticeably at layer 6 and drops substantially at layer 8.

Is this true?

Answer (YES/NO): NO